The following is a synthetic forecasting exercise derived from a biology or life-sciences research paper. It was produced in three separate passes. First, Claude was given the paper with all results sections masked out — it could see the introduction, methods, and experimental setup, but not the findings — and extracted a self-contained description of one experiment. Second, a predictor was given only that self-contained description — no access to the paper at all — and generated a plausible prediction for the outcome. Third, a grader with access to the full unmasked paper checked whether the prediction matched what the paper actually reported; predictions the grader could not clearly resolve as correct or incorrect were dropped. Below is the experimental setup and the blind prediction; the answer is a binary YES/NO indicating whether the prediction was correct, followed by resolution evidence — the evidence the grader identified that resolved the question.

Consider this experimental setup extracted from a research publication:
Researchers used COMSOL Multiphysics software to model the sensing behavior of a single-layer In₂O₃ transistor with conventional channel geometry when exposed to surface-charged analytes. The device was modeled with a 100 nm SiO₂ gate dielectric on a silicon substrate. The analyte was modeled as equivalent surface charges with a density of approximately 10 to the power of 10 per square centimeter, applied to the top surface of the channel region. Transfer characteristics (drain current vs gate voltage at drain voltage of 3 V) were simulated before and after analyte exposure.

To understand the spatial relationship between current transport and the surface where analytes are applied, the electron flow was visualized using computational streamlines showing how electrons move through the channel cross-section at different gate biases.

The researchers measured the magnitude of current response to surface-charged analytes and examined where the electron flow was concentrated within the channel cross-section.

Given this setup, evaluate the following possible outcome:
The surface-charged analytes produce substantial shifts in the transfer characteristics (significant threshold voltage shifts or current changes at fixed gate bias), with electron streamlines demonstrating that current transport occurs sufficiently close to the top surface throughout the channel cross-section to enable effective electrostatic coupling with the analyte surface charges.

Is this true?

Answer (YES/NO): NO